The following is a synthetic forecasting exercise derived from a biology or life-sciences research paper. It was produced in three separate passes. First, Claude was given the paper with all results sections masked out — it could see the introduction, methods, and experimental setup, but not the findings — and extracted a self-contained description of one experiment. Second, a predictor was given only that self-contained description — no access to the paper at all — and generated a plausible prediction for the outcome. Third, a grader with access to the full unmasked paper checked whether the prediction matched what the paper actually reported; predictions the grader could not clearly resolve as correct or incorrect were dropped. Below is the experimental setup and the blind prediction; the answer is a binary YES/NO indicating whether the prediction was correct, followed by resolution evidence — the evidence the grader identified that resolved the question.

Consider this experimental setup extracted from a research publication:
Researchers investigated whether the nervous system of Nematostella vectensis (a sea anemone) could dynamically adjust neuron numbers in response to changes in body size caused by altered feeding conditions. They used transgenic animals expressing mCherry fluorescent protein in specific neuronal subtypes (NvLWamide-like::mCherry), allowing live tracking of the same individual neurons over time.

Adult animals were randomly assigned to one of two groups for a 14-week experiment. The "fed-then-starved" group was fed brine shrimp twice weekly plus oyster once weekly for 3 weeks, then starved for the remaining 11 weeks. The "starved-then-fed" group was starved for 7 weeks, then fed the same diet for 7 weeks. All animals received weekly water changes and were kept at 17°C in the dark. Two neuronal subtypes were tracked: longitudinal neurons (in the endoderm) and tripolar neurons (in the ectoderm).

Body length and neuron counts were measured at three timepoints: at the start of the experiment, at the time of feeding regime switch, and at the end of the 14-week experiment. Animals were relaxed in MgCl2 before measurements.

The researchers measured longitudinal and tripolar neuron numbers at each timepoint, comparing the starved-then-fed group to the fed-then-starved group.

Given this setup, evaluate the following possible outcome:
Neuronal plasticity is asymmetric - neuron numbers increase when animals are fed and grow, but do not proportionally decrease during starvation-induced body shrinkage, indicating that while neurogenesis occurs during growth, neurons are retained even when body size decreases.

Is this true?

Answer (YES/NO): NO